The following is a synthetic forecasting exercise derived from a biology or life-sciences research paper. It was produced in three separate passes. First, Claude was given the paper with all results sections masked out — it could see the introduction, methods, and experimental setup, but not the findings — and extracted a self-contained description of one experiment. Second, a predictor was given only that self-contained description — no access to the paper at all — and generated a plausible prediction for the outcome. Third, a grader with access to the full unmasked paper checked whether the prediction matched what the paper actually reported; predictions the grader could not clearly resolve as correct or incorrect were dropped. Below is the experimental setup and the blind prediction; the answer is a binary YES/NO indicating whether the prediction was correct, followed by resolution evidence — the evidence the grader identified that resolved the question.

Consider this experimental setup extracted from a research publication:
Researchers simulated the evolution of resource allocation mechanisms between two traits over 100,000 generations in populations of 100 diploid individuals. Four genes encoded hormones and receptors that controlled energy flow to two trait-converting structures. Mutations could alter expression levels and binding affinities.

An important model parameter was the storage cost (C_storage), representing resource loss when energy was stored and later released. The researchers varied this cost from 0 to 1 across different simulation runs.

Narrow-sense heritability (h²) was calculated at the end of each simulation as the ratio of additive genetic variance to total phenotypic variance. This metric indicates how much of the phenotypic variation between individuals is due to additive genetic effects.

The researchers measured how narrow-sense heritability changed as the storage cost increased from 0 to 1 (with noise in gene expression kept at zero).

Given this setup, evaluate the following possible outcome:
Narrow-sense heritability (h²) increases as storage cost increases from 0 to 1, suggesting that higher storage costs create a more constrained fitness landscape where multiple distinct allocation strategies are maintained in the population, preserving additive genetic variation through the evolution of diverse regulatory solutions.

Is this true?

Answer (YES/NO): NO